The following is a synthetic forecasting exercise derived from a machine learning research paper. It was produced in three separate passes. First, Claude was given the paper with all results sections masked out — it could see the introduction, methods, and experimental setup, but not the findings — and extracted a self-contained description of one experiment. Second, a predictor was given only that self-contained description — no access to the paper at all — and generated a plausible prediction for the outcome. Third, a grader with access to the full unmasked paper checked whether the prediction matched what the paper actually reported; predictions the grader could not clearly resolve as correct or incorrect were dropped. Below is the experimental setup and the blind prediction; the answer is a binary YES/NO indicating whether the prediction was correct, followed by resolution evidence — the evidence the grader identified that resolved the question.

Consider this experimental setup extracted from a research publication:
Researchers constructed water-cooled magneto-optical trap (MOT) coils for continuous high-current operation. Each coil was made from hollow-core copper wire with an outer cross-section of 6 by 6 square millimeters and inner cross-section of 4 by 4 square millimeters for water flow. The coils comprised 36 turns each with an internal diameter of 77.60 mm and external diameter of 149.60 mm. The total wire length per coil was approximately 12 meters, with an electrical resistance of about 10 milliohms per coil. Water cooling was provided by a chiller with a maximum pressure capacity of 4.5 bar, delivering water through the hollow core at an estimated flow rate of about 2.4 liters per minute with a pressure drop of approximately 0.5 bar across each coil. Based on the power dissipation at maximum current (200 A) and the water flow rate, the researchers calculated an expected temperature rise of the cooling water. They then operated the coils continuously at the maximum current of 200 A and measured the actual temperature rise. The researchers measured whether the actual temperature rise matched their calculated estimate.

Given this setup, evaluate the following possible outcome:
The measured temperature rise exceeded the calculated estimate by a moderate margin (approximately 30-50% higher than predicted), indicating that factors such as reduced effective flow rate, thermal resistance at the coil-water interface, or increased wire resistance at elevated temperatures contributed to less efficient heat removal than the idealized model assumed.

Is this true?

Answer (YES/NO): NO